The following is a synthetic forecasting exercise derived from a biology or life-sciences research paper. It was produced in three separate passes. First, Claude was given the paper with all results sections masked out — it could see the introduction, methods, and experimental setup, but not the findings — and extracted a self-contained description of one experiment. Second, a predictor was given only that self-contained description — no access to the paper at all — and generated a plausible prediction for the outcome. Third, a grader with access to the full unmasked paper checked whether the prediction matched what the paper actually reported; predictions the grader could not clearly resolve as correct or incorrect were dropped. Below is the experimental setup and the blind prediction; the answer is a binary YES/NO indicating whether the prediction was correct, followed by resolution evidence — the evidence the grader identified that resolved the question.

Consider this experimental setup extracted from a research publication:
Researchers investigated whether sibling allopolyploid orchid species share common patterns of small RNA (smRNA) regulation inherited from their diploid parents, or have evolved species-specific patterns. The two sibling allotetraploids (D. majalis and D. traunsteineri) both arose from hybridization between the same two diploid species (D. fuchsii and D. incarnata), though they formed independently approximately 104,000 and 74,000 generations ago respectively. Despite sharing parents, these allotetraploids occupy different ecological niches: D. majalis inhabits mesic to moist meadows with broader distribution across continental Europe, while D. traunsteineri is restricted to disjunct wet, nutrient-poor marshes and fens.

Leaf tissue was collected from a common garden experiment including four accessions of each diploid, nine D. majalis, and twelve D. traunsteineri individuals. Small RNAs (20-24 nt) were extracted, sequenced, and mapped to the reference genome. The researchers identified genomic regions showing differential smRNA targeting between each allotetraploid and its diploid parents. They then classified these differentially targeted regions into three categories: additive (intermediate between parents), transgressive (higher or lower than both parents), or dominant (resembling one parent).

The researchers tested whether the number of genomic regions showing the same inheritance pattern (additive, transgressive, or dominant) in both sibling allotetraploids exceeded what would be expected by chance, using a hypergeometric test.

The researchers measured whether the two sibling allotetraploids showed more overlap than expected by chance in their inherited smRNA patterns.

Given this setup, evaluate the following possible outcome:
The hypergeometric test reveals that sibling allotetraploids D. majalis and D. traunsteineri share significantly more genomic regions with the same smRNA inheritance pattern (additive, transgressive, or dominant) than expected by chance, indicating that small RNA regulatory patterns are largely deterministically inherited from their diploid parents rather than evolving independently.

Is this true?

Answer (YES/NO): YES